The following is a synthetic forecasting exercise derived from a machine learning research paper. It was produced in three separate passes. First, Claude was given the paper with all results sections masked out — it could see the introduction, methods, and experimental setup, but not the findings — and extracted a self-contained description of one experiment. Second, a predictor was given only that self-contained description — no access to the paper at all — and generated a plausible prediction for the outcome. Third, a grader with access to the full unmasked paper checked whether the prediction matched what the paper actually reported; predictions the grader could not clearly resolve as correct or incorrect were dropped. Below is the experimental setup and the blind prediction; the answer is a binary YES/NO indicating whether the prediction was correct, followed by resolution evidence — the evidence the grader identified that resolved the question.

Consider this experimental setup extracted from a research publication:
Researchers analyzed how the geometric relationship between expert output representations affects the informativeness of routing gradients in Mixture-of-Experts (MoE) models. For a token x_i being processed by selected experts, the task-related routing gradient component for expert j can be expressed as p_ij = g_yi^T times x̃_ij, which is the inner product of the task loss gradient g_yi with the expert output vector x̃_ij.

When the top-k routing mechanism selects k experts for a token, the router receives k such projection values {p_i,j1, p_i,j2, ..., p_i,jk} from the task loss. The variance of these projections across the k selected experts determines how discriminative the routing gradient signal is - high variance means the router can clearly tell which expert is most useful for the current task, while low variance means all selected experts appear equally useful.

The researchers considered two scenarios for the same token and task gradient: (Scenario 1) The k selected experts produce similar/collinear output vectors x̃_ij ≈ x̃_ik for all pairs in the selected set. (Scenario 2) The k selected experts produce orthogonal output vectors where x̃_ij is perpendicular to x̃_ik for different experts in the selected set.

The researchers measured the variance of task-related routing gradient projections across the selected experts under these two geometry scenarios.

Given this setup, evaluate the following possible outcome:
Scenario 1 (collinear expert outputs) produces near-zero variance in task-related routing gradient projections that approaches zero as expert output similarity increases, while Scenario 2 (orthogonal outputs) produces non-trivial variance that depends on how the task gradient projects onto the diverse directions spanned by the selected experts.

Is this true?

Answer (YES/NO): NO